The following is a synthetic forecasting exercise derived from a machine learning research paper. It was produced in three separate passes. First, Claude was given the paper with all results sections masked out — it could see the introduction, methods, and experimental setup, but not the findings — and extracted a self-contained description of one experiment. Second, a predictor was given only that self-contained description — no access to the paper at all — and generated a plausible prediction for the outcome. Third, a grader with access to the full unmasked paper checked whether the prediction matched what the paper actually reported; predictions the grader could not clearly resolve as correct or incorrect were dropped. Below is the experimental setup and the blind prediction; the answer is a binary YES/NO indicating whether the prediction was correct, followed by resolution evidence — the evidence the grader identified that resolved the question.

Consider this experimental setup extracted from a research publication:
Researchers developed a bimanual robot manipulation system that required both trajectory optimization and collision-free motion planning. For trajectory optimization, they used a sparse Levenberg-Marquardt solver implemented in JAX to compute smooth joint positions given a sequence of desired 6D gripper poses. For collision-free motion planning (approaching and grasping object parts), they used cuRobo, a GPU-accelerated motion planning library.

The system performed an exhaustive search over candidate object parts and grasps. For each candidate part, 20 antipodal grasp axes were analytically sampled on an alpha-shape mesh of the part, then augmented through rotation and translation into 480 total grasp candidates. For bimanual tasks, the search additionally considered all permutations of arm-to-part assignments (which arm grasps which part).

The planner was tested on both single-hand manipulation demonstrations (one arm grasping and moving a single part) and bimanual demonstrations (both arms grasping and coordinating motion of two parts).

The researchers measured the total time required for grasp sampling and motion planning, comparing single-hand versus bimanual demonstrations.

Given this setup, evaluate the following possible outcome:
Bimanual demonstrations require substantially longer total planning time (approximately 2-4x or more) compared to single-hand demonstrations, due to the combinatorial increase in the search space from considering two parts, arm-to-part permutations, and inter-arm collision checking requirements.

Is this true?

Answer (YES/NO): YES